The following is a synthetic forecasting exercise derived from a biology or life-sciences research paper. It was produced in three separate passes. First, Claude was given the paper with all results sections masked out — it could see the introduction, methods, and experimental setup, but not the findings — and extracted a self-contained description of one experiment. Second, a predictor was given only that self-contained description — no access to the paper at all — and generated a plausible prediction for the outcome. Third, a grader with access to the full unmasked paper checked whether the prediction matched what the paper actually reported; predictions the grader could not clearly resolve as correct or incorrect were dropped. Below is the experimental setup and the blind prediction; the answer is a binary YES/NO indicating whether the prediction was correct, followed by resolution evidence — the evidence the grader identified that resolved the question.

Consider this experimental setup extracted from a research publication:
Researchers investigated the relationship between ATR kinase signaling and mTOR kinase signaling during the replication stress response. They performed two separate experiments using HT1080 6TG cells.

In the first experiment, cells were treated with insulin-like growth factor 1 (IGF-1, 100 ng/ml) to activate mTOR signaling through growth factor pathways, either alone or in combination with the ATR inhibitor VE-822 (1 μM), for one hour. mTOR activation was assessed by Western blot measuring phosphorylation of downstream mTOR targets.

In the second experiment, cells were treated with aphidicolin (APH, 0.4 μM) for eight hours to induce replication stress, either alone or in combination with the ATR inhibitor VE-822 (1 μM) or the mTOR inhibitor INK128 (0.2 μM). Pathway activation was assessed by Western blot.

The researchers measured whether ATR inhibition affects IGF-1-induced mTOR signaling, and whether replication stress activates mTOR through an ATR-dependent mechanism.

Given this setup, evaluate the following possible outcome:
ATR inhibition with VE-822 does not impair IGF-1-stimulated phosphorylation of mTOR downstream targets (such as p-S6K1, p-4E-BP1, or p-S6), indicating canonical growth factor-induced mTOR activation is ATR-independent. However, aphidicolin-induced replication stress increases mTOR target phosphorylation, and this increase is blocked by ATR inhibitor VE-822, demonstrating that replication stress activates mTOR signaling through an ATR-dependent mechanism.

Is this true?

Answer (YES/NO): YES